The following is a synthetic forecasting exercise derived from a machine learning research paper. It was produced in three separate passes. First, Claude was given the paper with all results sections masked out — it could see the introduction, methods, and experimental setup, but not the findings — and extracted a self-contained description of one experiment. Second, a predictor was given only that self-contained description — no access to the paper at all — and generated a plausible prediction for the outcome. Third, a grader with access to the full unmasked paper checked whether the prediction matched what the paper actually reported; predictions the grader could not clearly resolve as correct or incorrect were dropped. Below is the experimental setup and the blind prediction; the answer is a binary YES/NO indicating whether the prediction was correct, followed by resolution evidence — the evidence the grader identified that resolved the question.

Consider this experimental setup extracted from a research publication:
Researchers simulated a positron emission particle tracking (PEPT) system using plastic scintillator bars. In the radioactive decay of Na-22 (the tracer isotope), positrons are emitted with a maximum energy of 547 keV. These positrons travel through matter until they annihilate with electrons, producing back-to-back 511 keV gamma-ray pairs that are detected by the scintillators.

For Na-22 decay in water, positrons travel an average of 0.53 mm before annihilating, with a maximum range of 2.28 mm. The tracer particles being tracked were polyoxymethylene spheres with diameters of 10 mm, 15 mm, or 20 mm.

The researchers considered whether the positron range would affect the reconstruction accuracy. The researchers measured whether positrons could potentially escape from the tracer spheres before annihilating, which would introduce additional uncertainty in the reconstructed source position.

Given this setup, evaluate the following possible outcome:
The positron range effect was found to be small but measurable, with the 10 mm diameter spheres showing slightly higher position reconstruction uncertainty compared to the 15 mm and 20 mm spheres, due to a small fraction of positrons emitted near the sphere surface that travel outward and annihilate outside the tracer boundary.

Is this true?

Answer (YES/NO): NO